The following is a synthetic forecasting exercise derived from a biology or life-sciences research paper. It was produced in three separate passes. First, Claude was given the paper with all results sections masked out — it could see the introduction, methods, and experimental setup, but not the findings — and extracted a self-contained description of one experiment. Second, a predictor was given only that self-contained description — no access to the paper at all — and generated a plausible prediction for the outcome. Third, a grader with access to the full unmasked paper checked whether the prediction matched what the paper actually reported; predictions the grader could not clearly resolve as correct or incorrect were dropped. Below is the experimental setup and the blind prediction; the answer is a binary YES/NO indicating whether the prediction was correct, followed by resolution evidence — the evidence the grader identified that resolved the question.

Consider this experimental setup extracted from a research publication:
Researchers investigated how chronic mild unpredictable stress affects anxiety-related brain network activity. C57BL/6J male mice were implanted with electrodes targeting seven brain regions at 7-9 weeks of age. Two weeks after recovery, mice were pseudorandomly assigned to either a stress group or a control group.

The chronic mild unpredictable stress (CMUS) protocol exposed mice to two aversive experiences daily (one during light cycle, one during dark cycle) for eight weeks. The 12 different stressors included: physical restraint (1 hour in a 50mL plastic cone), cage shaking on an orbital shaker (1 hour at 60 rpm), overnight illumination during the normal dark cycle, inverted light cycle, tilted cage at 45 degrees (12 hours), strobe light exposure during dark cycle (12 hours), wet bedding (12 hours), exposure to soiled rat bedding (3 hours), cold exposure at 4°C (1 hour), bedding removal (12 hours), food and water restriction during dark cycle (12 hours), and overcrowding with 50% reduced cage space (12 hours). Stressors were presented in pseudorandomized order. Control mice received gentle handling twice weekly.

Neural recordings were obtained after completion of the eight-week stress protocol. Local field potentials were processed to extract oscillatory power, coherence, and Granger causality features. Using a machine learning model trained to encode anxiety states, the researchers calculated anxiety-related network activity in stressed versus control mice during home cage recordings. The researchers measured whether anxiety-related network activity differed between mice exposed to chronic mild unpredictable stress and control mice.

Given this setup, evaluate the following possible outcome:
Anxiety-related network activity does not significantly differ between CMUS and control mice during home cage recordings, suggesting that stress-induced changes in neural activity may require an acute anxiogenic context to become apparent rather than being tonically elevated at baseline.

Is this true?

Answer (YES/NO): NO